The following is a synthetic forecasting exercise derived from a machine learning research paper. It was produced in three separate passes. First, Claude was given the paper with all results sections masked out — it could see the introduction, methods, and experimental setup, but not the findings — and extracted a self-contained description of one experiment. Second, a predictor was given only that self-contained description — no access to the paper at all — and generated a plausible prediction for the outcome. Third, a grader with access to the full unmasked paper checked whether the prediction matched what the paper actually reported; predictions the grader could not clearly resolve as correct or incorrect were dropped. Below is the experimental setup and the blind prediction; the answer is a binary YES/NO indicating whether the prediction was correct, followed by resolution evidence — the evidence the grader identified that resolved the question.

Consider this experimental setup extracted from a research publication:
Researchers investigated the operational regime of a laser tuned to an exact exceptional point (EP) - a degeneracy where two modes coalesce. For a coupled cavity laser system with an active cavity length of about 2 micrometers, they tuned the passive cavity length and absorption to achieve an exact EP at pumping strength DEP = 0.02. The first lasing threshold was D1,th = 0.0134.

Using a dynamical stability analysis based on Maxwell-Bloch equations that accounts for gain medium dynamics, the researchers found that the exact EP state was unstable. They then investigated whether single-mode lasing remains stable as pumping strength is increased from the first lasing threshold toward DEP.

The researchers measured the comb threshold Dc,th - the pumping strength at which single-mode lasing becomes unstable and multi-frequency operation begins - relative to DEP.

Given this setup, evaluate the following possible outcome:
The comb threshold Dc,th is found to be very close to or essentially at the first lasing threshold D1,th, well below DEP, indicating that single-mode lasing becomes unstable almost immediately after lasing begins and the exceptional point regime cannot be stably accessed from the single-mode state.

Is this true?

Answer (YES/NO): YES